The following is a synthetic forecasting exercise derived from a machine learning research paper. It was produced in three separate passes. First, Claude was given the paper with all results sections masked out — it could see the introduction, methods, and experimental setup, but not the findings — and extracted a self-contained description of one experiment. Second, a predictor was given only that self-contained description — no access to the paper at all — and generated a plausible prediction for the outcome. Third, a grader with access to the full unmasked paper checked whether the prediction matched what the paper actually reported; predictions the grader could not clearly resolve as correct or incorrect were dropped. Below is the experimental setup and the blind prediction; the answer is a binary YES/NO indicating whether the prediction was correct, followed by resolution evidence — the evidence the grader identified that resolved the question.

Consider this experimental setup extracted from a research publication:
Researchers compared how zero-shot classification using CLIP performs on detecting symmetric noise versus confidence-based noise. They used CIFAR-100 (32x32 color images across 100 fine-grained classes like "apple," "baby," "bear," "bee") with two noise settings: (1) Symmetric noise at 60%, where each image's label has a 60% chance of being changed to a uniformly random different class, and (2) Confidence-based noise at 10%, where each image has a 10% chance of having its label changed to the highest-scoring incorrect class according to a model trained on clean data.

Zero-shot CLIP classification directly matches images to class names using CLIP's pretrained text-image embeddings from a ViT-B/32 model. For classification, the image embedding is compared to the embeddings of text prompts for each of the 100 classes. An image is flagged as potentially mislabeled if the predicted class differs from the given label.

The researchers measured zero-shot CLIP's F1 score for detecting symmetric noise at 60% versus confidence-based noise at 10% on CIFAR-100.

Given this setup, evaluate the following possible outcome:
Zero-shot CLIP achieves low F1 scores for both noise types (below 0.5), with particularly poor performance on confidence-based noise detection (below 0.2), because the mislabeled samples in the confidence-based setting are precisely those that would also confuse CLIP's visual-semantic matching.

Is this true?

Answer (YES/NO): NO